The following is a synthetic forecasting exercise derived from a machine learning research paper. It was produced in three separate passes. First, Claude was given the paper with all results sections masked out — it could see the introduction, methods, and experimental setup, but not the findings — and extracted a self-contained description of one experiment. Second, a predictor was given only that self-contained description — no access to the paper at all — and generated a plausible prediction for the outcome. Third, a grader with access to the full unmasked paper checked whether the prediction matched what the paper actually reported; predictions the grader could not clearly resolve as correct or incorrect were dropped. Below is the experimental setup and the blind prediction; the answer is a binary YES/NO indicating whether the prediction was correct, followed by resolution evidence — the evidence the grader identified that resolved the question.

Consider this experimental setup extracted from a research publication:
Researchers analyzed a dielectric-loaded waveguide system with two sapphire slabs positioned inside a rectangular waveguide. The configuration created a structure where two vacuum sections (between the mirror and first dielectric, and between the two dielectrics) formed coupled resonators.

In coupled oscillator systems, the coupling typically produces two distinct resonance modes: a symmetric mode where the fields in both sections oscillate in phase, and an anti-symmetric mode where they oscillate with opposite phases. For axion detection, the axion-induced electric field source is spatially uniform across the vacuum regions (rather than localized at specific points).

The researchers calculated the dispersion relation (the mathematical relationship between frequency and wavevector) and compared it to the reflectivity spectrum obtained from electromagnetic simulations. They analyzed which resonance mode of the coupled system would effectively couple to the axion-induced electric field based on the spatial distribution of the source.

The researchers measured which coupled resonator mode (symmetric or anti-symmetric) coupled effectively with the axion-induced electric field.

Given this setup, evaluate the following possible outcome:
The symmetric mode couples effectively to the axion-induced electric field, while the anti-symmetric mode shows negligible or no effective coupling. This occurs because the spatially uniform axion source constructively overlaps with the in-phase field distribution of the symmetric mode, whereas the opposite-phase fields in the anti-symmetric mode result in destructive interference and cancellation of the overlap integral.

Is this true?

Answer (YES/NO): YES